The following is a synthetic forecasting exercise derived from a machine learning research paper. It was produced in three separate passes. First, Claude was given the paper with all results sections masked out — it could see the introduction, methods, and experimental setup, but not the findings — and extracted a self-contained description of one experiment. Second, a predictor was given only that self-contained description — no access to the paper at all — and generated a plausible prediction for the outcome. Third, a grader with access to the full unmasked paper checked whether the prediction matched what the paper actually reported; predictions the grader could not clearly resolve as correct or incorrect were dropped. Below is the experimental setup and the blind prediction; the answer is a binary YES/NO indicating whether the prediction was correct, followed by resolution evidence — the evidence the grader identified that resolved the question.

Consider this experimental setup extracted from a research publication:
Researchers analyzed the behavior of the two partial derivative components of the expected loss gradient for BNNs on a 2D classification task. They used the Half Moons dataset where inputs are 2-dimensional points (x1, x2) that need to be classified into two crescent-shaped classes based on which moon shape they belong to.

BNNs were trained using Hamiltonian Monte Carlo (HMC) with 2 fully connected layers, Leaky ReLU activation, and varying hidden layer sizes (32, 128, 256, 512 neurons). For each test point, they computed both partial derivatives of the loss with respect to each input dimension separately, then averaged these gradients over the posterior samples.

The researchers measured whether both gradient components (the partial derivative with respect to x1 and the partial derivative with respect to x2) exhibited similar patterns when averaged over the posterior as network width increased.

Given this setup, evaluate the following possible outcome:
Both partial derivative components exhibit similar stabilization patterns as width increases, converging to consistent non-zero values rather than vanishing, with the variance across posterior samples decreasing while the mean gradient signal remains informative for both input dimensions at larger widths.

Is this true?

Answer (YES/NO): NO